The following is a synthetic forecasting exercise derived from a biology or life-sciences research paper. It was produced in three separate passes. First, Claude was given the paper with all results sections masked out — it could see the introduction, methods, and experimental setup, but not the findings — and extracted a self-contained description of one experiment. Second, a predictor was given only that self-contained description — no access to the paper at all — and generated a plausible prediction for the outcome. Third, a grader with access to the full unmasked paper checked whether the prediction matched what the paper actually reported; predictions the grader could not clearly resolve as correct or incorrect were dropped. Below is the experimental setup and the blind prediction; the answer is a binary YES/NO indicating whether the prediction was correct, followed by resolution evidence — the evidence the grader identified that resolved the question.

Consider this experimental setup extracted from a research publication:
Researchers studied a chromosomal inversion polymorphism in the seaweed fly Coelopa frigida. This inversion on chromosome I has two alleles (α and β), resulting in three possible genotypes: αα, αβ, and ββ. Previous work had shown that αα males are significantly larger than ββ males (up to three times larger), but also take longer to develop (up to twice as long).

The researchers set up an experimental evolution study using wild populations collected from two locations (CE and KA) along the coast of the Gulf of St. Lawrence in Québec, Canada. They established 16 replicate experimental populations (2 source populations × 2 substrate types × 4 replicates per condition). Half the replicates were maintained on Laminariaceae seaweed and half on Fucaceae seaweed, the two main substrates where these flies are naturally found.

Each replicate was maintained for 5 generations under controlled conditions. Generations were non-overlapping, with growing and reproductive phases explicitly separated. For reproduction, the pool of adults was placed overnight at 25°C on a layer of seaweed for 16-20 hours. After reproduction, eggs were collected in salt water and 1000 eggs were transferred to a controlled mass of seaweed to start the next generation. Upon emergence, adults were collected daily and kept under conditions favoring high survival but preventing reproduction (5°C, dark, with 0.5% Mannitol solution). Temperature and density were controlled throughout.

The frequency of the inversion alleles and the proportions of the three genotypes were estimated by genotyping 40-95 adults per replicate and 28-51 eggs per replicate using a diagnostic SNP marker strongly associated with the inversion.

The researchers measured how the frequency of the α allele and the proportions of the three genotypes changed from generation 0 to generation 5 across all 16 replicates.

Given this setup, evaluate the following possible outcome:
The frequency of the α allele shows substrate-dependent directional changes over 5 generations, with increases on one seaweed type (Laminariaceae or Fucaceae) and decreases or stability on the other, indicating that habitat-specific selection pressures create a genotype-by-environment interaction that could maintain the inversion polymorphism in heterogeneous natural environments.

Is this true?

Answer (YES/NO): NO